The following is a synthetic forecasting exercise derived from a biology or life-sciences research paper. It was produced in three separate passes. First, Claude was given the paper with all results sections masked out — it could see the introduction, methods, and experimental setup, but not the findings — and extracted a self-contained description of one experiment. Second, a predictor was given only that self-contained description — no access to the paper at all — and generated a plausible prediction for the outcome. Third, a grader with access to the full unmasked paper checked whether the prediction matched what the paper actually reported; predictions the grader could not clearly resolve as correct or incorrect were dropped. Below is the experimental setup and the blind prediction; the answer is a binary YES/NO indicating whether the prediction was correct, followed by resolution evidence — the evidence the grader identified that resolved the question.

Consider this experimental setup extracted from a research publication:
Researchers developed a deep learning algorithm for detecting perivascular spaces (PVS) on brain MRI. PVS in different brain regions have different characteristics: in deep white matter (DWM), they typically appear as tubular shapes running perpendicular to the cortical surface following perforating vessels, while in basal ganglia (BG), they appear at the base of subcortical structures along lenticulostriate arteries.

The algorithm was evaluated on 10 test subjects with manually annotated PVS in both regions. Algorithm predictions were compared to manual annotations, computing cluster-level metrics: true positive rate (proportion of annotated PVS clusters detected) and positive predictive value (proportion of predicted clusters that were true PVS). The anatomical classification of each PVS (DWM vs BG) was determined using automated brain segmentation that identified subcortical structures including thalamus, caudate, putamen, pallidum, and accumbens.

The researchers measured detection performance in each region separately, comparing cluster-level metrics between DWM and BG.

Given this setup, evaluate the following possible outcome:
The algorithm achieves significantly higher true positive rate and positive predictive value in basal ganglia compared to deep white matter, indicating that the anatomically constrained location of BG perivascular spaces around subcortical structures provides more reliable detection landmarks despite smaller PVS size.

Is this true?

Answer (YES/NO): NO